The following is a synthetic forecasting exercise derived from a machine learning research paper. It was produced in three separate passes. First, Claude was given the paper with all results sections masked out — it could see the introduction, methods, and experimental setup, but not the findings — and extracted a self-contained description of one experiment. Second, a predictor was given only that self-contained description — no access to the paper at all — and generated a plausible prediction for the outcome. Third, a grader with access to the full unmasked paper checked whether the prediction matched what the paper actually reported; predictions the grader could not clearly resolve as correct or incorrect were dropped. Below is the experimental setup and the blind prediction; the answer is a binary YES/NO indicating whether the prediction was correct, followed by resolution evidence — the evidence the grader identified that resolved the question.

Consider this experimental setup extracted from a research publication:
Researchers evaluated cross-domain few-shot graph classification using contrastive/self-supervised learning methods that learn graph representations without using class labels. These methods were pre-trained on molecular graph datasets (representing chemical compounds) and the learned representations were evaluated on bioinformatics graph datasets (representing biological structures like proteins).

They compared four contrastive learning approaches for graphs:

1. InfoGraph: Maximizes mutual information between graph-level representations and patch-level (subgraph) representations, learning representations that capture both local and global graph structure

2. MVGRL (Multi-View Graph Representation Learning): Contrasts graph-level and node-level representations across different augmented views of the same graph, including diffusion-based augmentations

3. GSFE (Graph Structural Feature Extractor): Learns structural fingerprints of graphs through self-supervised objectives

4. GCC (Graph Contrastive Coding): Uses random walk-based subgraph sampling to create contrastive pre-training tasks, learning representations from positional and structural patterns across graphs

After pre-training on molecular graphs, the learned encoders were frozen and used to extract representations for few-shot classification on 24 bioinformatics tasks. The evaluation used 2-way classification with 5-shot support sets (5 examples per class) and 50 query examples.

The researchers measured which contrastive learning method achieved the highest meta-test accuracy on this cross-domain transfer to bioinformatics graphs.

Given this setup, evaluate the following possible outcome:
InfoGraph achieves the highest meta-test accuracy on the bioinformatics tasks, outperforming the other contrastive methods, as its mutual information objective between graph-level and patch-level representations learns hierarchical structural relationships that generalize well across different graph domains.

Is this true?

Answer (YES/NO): NO